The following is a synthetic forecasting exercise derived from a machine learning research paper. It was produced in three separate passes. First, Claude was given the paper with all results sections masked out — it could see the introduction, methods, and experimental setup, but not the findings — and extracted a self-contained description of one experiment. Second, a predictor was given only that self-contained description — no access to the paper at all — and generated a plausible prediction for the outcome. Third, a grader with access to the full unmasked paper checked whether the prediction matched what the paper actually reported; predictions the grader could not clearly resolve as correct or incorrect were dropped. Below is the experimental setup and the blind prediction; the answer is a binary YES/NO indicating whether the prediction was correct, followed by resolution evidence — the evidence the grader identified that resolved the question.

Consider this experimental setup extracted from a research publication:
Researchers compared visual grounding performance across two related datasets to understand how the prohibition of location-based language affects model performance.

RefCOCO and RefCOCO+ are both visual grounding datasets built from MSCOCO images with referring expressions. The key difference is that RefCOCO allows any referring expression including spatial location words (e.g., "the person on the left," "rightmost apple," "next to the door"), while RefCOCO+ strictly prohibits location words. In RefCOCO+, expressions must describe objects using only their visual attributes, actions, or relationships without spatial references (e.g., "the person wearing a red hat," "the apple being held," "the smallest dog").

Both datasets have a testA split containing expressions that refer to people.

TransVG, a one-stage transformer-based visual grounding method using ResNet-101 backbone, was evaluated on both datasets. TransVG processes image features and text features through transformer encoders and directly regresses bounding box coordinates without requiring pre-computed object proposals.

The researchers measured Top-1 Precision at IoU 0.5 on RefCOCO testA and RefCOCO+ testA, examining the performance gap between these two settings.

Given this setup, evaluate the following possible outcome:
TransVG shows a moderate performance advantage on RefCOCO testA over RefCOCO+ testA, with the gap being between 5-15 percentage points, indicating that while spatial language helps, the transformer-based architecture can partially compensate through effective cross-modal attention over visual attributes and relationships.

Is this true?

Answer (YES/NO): YES